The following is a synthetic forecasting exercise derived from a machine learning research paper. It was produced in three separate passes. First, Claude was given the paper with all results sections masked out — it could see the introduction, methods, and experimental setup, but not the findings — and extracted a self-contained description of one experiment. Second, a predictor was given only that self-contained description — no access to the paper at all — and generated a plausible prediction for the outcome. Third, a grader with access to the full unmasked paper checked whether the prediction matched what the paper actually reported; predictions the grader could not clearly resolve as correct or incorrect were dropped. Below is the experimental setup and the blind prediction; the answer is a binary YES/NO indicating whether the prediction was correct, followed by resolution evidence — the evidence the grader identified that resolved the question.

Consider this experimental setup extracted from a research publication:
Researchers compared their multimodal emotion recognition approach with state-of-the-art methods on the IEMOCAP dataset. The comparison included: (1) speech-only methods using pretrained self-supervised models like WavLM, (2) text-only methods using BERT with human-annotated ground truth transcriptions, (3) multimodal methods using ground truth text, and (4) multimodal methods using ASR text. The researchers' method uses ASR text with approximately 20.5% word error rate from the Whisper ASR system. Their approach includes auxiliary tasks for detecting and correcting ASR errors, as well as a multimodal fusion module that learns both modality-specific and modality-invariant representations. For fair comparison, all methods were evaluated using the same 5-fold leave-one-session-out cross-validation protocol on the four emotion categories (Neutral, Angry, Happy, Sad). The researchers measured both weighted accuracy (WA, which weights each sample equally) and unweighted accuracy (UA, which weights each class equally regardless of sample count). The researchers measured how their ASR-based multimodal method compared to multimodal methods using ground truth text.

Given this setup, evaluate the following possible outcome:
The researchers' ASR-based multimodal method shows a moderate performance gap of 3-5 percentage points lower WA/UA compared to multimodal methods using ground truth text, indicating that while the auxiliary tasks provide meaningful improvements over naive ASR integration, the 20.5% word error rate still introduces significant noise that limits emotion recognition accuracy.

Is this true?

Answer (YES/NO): NO